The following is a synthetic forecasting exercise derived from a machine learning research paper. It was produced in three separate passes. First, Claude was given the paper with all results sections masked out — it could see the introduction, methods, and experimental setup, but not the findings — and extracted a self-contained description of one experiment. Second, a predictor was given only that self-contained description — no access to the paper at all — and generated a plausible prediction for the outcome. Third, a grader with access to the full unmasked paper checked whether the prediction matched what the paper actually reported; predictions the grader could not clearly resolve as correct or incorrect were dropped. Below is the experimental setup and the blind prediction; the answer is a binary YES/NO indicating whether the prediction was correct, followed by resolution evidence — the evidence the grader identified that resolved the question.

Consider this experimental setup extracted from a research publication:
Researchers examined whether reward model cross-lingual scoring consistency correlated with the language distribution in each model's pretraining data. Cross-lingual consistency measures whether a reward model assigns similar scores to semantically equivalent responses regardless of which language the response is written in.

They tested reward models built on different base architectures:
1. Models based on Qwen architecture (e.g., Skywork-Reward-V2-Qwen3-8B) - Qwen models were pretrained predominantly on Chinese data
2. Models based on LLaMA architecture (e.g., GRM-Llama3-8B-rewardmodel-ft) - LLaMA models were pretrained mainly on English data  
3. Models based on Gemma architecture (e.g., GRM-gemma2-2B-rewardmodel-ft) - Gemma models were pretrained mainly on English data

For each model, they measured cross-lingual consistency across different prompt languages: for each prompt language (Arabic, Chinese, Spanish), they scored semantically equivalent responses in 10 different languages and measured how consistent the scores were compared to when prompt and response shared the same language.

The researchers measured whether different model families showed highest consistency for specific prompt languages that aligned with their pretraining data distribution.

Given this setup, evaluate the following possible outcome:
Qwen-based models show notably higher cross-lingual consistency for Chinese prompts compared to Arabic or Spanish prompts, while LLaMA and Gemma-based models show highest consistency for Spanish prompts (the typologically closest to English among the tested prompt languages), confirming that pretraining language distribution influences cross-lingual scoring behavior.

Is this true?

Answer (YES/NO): NO